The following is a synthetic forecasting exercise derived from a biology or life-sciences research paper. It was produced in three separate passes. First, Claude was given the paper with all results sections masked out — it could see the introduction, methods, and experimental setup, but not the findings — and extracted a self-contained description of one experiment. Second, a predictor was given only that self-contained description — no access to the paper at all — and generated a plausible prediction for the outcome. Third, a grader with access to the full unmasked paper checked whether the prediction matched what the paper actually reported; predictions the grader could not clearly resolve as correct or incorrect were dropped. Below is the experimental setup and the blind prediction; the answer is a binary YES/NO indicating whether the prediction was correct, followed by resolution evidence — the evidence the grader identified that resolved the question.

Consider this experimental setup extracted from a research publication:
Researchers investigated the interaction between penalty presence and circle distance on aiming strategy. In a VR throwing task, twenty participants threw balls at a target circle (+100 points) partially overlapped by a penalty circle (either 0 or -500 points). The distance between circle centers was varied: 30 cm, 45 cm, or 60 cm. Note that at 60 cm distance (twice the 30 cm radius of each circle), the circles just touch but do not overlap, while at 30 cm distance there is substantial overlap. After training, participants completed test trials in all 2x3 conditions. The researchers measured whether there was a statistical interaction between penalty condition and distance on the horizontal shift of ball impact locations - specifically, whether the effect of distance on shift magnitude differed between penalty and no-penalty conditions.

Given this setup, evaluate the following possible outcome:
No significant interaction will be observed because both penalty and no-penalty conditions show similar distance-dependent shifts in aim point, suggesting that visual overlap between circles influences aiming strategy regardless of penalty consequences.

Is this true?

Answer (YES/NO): NO